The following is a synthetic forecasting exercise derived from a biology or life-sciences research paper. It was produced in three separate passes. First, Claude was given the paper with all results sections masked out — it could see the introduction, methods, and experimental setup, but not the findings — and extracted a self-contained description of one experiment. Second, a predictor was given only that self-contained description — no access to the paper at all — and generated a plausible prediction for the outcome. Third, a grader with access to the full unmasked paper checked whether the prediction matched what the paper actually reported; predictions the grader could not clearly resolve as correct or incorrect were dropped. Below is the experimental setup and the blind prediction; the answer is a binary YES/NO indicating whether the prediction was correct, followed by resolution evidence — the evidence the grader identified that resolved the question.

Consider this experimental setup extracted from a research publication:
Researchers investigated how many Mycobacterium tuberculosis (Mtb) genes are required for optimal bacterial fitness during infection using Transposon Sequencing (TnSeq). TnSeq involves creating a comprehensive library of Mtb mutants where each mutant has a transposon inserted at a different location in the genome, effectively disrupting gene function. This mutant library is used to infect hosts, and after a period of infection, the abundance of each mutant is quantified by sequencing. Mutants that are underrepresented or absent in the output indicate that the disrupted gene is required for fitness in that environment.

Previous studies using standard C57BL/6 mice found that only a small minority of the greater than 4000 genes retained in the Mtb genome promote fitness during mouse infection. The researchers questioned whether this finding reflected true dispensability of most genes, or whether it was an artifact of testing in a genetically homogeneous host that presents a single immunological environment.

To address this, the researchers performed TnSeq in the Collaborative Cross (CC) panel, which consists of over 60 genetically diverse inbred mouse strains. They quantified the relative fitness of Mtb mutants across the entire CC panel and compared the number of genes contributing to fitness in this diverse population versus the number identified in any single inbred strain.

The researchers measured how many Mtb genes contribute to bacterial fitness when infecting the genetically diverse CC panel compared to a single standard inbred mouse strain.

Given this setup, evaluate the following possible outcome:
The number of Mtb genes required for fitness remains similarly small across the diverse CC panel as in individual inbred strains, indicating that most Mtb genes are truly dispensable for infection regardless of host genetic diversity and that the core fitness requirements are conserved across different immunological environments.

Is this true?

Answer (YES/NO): NO